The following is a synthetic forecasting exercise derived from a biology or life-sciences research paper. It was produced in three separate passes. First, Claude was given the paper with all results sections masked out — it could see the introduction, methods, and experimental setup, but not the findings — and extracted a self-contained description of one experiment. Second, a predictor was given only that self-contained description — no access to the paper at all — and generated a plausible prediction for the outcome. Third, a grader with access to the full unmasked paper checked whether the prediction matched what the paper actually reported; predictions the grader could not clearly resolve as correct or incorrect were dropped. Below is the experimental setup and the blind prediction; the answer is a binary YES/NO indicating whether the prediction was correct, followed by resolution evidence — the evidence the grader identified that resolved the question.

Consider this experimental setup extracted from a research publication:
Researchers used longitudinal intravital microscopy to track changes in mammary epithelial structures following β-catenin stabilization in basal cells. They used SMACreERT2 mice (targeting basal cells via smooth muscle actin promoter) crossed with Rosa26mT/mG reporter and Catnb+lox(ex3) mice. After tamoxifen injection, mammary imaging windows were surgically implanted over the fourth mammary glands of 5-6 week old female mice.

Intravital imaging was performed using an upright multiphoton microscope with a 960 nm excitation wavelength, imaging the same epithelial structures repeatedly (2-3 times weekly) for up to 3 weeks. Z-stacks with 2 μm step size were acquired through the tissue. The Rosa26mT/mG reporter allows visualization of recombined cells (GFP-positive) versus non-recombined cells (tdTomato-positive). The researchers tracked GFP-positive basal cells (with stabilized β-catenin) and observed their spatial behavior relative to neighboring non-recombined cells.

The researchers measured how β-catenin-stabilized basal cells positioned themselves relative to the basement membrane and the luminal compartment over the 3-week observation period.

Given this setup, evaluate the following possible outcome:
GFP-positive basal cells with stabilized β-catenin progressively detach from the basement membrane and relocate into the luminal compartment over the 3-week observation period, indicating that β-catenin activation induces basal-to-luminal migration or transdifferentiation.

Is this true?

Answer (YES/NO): NO